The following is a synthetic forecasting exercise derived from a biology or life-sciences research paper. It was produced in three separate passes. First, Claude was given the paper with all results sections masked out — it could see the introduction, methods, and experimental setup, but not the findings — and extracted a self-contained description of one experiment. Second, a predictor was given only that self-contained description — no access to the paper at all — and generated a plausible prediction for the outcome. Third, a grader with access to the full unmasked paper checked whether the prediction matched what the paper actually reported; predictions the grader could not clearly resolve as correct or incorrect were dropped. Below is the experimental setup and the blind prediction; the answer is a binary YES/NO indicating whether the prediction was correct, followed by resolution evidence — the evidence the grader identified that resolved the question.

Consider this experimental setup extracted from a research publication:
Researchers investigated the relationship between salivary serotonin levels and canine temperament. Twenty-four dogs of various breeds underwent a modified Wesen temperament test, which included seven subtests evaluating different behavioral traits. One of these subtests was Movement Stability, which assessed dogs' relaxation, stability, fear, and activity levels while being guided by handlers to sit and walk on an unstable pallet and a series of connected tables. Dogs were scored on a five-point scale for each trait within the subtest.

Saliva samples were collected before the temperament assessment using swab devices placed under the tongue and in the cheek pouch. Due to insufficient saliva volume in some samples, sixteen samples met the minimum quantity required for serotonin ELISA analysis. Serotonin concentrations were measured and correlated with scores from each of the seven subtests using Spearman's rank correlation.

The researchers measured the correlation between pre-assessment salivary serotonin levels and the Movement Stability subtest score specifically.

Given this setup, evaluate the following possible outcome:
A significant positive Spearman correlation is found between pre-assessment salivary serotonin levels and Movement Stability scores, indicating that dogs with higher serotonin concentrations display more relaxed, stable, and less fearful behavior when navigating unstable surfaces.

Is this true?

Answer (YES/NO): YES